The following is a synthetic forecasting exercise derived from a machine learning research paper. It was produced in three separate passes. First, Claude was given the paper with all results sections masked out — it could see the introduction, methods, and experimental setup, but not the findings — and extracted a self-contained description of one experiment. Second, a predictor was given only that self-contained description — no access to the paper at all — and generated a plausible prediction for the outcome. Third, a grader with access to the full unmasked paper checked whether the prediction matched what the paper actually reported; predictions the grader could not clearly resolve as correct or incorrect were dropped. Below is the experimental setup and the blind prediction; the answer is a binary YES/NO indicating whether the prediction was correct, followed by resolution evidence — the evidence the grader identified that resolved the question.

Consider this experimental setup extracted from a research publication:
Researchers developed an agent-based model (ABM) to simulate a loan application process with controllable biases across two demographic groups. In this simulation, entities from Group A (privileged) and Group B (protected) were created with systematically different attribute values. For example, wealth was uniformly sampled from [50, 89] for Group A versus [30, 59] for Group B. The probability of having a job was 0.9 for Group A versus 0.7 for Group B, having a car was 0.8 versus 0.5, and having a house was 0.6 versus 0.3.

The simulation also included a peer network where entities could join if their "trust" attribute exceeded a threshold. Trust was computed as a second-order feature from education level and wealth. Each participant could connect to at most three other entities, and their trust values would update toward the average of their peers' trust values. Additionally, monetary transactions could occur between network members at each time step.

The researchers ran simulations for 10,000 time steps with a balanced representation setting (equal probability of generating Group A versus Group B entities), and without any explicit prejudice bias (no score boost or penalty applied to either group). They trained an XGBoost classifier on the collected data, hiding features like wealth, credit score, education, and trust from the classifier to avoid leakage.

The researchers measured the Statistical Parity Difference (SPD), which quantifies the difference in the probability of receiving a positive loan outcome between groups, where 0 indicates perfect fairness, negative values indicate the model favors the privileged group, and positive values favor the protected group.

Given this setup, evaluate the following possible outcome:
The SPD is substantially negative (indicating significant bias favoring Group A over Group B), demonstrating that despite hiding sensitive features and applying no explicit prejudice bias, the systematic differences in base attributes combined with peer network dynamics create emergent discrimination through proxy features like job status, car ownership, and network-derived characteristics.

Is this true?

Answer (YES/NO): NO